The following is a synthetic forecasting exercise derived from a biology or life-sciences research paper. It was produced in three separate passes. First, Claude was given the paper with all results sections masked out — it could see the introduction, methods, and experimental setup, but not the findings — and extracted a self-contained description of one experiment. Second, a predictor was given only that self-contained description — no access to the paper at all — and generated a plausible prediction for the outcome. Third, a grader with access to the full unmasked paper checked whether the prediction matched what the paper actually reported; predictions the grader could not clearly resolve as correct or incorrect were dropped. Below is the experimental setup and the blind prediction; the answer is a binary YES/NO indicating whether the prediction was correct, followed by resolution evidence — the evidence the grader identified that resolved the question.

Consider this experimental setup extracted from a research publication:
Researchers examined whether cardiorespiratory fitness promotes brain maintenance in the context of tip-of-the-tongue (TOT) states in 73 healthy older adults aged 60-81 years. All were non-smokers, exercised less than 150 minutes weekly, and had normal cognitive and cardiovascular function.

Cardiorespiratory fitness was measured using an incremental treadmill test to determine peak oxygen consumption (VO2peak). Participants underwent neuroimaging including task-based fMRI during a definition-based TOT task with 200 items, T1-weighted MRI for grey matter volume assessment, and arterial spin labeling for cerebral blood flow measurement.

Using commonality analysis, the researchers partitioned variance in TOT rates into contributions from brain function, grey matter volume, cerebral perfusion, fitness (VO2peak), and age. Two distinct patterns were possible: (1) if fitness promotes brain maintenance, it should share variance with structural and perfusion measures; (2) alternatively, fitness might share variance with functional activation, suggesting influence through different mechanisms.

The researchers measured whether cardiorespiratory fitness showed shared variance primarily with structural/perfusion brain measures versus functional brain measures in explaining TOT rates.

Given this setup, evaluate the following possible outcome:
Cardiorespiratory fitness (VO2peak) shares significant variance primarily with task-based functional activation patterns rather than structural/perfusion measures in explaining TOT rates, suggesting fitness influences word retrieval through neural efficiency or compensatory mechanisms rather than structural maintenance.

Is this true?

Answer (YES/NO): YES